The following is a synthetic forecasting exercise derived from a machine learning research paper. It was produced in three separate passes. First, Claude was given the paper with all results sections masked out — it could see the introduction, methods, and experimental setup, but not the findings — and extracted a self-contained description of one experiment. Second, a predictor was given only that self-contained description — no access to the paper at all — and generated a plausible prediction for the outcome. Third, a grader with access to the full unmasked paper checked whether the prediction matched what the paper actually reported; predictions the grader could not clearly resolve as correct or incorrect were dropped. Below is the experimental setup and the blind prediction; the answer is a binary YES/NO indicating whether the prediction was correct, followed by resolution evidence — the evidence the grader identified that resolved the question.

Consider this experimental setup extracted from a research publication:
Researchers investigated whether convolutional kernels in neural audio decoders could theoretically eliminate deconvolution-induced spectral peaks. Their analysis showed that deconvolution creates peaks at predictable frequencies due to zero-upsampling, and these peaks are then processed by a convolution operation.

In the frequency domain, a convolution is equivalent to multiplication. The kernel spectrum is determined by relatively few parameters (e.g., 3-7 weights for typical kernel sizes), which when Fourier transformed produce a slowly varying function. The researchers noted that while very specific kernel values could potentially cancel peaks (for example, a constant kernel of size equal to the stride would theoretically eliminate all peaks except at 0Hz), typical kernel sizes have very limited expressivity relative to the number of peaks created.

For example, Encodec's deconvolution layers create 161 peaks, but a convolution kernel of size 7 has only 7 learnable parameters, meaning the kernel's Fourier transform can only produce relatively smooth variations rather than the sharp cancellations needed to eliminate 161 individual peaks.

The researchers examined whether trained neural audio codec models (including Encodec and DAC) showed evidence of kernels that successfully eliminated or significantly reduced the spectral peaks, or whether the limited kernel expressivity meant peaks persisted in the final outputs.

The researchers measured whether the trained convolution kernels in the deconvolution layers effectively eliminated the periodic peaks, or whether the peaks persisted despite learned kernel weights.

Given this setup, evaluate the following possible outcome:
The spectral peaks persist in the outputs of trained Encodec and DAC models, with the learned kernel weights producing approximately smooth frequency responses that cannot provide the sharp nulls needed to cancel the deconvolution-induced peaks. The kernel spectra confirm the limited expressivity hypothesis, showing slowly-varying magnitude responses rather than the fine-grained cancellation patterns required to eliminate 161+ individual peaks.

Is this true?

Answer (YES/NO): NO